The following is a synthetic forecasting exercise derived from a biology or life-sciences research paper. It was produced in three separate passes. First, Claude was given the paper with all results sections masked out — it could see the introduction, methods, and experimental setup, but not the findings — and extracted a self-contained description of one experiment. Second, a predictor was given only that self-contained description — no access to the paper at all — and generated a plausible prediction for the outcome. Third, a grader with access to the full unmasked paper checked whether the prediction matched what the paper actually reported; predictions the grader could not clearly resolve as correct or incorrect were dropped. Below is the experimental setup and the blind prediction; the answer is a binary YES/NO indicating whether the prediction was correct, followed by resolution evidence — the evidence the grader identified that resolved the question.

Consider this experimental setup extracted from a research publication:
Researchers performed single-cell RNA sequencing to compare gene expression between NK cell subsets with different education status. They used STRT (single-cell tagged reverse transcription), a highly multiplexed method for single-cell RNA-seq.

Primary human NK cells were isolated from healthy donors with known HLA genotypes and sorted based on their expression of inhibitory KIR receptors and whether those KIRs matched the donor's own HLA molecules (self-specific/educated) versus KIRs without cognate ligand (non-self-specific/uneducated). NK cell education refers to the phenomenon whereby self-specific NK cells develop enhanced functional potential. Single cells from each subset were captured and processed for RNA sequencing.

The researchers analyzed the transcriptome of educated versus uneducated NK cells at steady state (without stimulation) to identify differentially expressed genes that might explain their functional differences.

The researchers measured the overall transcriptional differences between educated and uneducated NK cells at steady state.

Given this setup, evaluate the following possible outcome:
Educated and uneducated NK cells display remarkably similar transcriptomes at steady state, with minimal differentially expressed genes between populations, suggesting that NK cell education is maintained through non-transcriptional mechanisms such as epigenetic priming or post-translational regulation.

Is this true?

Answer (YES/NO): YES